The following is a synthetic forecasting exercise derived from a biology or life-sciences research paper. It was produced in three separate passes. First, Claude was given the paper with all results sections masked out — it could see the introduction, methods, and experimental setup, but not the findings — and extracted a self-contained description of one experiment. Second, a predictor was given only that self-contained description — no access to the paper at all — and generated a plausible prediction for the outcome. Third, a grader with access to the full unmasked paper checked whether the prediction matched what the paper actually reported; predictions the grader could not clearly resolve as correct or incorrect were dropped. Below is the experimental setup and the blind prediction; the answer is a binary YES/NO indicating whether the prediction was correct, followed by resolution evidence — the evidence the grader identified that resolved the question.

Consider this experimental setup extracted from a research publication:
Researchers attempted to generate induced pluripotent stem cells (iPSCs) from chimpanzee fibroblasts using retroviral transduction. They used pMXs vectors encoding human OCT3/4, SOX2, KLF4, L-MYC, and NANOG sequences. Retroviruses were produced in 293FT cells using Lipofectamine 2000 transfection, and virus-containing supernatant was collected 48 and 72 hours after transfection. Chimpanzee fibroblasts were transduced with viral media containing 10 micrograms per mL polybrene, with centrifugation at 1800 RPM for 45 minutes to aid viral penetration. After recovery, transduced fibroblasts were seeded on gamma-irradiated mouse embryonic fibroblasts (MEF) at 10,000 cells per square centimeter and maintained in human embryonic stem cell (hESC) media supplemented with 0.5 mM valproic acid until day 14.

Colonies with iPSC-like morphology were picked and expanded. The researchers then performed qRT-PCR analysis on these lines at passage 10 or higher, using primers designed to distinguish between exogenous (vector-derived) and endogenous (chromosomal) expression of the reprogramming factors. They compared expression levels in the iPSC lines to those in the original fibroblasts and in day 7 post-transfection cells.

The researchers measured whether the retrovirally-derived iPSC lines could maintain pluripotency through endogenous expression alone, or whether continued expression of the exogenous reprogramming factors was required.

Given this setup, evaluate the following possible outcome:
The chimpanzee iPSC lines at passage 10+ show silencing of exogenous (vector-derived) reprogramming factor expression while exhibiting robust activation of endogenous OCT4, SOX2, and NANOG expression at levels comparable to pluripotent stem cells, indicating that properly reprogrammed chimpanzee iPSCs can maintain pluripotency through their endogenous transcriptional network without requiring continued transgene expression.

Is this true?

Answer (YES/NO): NO